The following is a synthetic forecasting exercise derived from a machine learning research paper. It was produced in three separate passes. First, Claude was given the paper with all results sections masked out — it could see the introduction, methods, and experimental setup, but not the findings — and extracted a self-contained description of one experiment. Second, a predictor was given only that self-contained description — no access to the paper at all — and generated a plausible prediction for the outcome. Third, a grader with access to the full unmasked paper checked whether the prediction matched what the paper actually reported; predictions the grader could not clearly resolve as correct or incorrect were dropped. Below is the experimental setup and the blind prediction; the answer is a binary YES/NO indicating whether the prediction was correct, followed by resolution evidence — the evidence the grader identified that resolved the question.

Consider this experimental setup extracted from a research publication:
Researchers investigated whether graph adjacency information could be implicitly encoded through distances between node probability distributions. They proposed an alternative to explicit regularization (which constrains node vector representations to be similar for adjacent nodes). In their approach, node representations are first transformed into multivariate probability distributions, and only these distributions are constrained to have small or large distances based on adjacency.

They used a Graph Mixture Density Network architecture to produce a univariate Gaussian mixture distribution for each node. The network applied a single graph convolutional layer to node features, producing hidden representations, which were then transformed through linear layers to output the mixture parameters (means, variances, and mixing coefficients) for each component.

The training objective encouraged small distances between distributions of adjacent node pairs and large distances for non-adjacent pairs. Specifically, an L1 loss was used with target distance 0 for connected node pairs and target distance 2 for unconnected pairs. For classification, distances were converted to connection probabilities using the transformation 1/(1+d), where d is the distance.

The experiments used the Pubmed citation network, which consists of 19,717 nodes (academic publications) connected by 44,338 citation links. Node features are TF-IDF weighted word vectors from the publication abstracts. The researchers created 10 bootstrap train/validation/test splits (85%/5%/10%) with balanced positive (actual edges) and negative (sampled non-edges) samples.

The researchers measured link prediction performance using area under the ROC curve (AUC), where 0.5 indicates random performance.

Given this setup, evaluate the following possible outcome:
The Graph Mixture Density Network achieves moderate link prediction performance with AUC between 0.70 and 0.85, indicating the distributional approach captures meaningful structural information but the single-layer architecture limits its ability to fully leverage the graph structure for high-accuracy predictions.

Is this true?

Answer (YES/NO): NO